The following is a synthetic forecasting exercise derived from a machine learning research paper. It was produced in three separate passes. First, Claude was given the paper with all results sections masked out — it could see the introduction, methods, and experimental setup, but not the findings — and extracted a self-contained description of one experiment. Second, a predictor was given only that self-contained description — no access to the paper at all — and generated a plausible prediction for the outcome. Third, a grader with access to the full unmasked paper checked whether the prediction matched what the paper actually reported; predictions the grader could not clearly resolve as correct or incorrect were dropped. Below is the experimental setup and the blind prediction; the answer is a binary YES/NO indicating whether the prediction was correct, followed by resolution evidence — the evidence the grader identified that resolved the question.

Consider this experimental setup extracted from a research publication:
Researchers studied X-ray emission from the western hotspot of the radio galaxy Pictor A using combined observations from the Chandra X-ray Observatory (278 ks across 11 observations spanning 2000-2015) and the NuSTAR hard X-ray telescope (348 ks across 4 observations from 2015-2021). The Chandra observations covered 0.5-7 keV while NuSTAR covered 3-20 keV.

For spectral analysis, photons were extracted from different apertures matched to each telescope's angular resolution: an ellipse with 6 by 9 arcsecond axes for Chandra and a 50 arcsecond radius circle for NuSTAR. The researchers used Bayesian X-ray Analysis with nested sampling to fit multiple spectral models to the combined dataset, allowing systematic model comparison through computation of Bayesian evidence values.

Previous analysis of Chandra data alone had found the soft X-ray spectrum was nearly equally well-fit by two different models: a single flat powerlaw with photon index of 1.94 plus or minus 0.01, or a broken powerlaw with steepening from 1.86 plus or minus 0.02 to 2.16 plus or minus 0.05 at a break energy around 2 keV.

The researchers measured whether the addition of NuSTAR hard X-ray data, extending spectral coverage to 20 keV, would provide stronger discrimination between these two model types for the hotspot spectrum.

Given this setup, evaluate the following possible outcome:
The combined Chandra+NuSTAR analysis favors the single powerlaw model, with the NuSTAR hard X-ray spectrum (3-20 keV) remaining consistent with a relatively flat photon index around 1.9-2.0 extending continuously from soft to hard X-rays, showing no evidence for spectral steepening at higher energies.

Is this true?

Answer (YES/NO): NO